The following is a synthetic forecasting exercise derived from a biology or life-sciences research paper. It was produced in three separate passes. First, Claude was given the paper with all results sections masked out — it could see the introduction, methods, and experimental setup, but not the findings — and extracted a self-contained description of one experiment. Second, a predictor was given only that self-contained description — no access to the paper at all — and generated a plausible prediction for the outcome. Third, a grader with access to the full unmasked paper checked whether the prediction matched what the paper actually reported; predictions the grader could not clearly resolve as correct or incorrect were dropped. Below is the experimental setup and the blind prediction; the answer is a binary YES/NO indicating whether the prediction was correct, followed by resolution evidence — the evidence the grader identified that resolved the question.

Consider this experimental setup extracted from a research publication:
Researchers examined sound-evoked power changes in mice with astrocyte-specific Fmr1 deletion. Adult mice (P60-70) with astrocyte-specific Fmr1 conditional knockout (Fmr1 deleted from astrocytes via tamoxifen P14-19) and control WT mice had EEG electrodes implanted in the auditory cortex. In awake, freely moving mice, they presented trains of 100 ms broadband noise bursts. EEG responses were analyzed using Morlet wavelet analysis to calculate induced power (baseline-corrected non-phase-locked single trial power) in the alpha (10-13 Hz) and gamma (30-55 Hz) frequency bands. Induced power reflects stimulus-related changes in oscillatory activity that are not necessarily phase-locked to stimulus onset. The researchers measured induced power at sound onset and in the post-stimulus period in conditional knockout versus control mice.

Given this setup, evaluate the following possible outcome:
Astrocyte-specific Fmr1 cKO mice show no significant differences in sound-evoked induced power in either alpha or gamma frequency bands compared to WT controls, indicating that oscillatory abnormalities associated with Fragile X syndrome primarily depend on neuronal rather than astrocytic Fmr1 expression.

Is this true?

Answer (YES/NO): NO